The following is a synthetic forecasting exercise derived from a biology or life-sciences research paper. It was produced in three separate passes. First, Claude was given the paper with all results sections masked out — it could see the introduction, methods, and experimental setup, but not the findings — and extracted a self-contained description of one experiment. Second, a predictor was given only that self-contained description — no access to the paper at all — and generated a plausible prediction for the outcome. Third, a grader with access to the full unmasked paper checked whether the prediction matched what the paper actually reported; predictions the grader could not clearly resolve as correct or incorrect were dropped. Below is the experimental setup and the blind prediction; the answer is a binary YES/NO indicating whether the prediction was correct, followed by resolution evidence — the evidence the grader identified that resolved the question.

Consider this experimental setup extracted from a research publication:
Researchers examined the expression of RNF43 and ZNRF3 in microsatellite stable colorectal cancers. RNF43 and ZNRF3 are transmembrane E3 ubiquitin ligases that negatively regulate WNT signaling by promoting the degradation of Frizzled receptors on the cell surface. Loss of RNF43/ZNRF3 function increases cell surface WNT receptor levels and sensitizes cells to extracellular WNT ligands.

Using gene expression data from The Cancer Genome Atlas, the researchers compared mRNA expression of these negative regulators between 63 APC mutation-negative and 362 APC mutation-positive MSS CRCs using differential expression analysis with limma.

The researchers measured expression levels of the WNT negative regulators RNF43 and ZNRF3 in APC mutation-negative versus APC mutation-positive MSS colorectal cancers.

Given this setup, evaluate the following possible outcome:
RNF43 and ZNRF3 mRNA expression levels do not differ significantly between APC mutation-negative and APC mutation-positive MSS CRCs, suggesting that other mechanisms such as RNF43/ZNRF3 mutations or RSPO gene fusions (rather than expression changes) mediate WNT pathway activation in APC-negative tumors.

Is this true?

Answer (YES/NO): NO